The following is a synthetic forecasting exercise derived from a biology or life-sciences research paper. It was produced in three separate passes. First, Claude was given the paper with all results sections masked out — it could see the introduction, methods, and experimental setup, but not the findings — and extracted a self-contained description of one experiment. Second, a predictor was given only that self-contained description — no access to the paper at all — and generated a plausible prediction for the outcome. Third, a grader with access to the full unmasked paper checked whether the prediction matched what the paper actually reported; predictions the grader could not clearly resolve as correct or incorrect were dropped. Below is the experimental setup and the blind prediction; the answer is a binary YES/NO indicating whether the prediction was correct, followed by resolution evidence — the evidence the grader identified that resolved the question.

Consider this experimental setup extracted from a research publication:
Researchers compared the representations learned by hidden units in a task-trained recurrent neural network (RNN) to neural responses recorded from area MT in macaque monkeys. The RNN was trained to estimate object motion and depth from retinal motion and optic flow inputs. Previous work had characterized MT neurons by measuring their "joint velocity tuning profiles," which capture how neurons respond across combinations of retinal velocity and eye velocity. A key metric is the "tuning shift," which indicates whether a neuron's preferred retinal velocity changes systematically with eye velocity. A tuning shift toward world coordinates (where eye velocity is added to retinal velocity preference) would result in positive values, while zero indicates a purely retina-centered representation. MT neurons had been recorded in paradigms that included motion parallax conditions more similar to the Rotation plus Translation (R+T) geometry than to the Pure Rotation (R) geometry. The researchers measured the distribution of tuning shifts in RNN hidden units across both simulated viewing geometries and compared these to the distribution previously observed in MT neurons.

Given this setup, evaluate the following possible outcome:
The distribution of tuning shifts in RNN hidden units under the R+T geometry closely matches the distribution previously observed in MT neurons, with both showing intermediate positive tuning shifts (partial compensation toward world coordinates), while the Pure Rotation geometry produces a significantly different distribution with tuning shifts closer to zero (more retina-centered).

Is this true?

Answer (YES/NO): NO